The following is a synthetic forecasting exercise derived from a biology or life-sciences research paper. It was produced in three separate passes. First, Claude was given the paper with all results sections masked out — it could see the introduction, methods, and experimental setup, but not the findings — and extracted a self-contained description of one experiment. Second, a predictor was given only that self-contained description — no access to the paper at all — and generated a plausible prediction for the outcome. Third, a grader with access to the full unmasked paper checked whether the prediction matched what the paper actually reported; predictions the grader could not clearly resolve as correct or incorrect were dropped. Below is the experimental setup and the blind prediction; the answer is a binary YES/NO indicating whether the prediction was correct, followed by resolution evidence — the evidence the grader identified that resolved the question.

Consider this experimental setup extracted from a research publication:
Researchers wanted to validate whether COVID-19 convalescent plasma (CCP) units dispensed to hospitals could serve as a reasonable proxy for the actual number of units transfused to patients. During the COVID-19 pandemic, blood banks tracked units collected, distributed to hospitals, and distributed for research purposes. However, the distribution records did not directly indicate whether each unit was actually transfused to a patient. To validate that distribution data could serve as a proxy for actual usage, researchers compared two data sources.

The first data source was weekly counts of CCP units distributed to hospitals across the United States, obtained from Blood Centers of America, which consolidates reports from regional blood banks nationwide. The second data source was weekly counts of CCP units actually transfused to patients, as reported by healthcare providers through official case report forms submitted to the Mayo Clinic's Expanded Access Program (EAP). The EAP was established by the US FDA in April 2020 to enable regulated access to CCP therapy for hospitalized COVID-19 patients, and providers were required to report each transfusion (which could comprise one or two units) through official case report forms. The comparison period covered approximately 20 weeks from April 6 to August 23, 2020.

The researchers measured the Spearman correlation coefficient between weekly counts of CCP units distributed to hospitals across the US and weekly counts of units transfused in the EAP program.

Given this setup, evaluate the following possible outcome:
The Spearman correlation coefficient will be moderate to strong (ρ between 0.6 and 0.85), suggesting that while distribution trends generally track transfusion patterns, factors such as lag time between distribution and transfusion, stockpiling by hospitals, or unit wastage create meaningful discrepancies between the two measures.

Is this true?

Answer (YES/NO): NO